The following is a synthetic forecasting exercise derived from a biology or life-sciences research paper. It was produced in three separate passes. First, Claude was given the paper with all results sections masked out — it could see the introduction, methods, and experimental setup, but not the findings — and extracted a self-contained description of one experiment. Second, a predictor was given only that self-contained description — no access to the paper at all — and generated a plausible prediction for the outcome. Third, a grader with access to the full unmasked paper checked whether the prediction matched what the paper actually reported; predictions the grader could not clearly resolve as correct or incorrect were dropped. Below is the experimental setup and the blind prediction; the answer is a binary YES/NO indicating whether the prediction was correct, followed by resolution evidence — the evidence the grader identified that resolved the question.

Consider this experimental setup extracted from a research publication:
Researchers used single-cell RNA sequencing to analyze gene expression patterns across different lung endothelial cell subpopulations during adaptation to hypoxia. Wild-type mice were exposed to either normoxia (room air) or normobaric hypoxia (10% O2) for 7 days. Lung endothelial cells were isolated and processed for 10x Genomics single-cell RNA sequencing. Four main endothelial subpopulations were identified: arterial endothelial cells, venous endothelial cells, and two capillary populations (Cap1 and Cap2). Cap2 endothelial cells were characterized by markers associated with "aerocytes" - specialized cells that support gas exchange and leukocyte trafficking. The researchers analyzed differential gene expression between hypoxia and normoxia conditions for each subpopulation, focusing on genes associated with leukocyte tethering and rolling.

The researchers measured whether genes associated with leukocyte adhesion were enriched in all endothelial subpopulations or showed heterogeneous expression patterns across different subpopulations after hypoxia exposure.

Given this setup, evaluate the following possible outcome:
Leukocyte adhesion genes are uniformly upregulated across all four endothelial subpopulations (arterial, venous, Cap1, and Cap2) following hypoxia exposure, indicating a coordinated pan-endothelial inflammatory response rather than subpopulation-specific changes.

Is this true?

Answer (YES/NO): NO